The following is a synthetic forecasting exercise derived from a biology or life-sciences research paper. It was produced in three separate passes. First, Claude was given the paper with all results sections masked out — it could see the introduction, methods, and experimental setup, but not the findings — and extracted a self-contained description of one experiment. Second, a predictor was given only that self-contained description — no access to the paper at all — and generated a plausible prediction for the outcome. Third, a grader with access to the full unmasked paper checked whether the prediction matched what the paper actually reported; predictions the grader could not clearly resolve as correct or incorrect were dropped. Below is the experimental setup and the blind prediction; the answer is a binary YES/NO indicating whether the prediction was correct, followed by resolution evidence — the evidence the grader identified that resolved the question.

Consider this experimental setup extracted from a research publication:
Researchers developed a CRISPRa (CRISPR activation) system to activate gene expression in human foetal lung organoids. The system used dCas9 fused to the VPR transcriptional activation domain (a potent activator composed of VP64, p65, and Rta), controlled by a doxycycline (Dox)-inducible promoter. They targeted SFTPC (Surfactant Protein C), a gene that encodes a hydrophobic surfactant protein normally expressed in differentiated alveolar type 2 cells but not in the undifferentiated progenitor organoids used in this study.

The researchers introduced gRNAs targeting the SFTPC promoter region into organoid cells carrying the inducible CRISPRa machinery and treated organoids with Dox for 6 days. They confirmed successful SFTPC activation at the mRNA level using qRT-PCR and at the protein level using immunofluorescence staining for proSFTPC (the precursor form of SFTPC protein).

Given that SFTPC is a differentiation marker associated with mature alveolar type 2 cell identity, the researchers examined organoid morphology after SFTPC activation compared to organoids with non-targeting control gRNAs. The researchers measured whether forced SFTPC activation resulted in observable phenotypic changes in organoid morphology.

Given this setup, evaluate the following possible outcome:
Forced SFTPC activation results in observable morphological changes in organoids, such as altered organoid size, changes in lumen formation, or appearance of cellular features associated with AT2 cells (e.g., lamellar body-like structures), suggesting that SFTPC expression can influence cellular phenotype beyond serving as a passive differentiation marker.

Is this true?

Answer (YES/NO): NO